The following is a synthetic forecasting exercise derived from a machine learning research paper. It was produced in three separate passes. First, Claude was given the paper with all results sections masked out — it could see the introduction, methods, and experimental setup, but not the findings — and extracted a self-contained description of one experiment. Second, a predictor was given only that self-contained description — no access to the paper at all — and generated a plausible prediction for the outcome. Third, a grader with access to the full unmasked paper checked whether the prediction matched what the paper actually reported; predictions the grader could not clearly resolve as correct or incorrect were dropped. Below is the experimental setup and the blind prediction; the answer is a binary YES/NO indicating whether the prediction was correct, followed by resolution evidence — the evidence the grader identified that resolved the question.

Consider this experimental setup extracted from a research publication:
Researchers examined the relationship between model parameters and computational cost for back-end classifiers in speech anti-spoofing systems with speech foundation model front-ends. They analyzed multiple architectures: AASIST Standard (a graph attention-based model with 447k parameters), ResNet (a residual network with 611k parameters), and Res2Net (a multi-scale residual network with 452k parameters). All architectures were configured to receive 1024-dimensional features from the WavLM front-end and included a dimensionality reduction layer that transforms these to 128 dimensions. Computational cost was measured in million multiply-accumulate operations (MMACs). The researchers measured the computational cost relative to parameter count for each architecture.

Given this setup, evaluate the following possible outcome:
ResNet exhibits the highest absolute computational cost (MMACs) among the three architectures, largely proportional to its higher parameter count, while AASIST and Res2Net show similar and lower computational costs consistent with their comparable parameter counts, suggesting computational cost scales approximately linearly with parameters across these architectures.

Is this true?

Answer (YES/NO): NO